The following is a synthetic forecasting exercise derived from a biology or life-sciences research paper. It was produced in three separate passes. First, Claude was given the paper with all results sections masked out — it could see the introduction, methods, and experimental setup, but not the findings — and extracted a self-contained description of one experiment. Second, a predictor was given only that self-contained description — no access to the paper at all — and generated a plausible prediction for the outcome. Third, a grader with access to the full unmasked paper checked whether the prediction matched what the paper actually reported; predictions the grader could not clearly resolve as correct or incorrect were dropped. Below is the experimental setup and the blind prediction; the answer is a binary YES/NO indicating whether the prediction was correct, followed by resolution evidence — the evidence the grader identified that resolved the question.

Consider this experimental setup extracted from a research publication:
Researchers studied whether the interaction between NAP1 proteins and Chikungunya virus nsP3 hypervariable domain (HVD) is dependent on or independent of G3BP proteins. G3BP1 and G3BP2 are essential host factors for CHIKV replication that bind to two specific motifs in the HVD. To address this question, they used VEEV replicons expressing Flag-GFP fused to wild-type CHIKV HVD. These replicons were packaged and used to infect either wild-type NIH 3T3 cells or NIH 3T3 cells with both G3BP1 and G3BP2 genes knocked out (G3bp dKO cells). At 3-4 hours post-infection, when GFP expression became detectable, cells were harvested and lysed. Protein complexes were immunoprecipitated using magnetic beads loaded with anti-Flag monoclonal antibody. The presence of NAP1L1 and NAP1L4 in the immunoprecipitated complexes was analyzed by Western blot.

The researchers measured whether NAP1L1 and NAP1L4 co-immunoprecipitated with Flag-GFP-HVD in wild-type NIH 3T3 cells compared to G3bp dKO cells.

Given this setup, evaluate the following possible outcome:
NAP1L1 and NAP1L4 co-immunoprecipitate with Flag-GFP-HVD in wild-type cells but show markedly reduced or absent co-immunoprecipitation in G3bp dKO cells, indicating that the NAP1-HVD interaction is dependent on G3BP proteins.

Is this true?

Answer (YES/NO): NO